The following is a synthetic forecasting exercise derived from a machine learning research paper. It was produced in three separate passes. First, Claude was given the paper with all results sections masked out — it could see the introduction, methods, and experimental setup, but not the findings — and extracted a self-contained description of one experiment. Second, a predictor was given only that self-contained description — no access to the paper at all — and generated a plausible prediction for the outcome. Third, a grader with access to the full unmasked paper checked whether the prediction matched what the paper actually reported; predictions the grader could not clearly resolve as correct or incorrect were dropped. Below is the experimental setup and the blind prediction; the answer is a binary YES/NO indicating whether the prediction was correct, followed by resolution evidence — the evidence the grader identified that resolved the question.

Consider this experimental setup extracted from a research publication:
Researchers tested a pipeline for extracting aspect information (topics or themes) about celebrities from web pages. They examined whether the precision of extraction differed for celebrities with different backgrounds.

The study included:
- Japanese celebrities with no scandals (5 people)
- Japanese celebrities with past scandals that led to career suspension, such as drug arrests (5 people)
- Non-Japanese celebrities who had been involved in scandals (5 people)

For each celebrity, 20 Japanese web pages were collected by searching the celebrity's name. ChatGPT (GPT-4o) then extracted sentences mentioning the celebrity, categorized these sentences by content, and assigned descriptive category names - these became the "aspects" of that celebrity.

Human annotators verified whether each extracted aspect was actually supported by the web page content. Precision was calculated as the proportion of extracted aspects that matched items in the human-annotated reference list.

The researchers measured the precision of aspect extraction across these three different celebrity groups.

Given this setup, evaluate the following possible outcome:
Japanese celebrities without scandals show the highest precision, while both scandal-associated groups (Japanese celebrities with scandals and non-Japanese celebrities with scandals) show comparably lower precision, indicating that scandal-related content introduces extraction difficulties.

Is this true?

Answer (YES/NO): NO